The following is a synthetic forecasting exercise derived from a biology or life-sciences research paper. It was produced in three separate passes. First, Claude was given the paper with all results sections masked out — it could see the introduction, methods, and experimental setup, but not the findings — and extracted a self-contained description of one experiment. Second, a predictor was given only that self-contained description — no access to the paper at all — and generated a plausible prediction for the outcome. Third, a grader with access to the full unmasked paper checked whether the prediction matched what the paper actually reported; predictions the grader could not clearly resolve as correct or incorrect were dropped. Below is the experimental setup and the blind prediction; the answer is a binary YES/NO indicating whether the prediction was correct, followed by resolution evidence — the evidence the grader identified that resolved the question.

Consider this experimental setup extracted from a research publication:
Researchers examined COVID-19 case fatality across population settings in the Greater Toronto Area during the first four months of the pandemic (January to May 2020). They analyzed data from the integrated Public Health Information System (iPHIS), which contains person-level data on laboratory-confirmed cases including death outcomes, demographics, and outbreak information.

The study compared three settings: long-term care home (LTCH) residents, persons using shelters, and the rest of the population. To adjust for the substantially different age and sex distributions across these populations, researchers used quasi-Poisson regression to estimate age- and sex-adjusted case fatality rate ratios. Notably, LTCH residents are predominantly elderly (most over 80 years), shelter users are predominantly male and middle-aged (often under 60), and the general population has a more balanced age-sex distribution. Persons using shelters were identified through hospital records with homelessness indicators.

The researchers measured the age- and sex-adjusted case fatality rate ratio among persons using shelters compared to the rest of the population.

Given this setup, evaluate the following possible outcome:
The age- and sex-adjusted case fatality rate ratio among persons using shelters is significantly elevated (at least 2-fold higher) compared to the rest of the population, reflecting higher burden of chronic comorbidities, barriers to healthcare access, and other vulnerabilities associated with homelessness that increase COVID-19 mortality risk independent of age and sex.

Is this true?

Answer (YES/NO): NO